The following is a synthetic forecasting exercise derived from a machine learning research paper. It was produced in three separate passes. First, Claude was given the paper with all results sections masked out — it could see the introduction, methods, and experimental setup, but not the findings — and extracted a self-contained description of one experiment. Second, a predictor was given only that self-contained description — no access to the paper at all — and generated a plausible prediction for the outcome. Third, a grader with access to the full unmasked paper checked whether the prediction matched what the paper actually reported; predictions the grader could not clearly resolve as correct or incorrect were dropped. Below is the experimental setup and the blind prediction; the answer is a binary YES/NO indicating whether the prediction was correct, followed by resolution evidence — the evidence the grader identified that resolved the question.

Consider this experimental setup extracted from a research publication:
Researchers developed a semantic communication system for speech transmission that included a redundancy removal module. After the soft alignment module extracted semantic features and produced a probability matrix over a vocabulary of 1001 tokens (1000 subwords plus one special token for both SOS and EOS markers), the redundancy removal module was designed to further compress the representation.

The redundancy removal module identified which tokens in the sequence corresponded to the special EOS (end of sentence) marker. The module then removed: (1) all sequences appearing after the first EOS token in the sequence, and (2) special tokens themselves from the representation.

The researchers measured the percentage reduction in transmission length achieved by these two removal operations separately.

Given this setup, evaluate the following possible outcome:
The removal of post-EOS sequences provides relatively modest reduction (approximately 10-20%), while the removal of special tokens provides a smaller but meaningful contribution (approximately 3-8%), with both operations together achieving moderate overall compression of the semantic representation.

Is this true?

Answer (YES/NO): NO